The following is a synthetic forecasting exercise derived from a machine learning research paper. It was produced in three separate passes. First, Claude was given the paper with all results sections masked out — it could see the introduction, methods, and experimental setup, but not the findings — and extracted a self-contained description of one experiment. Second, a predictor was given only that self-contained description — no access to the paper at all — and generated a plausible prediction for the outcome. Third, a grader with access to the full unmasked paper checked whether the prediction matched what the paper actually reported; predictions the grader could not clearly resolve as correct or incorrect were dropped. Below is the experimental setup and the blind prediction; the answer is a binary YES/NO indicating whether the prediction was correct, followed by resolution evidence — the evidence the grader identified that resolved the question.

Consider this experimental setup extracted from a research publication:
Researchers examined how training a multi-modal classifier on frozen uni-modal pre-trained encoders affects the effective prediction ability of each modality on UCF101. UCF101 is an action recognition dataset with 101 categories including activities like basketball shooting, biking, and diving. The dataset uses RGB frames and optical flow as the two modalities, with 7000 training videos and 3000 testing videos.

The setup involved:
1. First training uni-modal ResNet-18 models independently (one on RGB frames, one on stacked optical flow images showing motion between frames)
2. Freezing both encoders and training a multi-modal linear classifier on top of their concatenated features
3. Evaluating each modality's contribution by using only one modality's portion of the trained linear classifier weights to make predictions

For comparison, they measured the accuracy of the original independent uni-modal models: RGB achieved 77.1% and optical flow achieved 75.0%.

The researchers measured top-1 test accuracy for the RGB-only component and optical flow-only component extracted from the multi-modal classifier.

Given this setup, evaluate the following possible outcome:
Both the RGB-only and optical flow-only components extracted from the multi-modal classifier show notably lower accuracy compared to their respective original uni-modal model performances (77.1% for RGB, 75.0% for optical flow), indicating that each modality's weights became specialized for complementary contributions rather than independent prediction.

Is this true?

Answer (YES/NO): YES